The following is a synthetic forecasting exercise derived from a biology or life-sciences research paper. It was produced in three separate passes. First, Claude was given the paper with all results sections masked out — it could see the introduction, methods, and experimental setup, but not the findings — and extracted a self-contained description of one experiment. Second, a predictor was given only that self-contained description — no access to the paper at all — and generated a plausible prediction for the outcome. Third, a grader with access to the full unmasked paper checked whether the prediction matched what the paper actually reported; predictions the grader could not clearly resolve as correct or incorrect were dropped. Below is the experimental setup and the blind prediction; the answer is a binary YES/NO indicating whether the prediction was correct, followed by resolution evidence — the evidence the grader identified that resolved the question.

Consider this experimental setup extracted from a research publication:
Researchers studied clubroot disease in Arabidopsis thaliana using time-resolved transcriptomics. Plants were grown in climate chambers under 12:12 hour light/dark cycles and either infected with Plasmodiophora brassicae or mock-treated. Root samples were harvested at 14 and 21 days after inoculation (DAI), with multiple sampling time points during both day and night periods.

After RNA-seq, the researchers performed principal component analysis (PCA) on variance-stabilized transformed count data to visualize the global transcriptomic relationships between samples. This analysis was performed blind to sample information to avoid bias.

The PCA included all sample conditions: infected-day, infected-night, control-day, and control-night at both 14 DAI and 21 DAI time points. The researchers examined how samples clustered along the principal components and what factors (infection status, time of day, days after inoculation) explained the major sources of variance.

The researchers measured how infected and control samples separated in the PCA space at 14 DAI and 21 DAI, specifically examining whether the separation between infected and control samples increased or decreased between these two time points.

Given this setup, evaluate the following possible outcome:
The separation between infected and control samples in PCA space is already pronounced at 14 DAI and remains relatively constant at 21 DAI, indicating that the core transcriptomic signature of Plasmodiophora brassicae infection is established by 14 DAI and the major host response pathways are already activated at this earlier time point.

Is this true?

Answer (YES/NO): NO